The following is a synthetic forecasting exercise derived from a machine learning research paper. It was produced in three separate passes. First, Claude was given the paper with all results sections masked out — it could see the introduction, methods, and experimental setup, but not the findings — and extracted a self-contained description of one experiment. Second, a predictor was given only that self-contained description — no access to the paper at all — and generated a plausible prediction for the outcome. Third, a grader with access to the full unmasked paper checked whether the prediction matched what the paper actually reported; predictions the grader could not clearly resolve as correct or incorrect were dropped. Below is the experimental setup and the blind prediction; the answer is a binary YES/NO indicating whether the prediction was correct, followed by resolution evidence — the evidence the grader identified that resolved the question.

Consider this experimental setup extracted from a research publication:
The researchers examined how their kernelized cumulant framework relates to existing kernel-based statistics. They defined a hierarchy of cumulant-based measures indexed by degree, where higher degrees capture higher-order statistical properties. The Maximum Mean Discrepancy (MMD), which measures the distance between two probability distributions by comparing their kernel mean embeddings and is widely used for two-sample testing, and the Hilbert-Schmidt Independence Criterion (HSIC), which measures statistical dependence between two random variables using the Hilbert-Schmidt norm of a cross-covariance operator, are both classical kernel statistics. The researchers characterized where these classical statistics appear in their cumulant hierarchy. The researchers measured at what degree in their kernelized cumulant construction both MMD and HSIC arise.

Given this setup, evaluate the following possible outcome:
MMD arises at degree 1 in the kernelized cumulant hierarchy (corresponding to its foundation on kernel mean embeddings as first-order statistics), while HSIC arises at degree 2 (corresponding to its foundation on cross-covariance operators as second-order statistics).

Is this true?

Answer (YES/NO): NO